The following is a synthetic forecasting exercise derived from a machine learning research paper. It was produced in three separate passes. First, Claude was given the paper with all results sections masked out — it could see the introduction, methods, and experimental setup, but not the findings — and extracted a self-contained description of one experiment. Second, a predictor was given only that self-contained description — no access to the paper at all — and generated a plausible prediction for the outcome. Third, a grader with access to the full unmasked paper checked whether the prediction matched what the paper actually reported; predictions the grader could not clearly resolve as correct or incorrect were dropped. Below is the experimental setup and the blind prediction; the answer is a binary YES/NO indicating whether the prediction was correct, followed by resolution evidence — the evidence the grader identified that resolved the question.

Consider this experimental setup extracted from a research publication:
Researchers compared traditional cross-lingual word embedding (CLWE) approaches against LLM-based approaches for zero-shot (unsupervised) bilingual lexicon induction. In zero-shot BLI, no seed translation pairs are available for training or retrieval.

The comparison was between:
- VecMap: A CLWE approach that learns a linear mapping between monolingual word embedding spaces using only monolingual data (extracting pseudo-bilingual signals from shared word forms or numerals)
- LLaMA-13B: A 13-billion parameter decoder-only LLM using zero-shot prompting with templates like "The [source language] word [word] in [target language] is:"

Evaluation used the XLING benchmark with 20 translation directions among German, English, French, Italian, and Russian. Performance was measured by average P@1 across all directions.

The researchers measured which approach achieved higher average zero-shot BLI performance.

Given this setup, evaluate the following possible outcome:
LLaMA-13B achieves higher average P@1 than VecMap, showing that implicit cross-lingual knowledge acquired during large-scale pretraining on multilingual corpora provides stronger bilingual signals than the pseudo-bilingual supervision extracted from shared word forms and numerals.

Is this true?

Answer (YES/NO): YES